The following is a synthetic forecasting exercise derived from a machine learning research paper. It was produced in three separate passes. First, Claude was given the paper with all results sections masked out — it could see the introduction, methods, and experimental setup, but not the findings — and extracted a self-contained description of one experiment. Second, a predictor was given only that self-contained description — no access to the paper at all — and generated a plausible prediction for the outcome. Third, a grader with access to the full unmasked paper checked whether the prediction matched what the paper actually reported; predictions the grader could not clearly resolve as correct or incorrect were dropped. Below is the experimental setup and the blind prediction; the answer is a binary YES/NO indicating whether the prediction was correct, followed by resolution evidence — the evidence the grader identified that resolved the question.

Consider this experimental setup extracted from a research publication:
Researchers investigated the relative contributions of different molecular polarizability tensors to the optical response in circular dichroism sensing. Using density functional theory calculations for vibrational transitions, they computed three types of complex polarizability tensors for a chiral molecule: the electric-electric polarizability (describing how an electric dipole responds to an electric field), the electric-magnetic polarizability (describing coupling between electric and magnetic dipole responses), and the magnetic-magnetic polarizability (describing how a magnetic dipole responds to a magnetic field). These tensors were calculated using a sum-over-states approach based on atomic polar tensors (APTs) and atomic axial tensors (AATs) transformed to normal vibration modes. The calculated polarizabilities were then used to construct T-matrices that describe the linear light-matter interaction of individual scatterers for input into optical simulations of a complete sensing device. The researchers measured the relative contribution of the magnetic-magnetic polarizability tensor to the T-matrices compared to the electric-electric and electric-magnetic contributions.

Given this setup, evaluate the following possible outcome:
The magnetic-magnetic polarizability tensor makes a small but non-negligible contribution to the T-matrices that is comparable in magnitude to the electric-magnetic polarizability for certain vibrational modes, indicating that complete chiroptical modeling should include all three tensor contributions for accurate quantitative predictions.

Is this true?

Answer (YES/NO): NO